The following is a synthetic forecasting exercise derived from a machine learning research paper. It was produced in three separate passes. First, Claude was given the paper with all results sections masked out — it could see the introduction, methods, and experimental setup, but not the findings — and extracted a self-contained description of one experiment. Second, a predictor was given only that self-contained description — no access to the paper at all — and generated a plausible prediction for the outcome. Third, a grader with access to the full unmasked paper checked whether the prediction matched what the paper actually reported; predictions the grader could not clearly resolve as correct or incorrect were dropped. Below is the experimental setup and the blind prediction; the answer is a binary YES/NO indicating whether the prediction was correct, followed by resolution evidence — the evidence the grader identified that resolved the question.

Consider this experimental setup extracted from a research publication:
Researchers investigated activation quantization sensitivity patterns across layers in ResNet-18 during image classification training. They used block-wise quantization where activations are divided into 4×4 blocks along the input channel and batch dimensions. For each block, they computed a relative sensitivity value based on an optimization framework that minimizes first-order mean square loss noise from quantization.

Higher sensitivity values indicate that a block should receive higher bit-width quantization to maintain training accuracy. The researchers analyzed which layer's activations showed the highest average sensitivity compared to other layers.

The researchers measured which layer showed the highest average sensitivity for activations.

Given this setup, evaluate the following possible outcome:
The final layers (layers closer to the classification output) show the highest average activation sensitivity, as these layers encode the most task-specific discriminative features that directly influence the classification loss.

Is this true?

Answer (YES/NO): YES